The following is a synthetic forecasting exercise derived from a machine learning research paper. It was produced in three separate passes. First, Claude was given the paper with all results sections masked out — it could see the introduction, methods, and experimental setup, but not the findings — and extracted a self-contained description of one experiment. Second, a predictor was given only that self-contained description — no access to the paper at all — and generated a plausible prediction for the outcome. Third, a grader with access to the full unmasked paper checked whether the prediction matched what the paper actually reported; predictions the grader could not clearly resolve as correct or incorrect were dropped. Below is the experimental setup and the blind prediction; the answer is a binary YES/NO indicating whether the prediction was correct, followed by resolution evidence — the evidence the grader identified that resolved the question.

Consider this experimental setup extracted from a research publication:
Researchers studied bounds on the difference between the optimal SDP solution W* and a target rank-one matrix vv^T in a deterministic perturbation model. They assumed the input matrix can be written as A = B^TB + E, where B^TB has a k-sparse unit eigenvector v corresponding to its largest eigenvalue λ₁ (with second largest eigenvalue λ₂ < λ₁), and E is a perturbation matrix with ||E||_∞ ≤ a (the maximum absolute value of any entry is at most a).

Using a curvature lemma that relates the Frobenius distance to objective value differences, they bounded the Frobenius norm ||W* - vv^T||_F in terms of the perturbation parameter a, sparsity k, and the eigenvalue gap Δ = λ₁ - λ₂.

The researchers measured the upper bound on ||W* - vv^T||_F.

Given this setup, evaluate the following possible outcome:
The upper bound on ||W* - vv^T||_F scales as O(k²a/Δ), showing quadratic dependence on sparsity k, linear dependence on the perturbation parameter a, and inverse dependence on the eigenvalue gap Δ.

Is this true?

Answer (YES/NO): NO